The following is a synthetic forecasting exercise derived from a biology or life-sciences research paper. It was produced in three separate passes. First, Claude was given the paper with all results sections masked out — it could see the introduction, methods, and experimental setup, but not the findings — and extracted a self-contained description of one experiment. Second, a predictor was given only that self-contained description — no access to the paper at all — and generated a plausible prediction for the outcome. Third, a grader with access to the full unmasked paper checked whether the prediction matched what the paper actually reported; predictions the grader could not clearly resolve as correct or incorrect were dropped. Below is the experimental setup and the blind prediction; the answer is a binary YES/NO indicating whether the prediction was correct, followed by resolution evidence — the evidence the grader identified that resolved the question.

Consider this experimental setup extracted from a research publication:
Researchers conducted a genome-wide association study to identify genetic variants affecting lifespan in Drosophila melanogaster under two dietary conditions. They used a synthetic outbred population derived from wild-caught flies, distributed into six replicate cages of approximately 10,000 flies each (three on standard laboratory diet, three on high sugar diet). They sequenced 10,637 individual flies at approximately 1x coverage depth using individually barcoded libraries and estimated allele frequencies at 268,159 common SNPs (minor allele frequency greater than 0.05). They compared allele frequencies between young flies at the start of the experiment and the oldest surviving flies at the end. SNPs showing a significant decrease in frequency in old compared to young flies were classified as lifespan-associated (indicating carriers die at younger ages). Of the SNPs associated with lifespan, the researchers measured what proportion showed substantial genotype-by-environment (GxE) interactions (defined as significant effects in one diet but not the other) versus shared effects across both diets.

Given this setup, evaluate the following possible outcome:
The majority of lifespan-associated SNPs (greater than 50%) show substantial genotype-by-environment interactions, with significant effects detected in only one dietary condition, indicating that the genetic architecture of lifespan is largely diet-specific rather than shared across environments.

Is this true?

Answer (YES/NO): NO